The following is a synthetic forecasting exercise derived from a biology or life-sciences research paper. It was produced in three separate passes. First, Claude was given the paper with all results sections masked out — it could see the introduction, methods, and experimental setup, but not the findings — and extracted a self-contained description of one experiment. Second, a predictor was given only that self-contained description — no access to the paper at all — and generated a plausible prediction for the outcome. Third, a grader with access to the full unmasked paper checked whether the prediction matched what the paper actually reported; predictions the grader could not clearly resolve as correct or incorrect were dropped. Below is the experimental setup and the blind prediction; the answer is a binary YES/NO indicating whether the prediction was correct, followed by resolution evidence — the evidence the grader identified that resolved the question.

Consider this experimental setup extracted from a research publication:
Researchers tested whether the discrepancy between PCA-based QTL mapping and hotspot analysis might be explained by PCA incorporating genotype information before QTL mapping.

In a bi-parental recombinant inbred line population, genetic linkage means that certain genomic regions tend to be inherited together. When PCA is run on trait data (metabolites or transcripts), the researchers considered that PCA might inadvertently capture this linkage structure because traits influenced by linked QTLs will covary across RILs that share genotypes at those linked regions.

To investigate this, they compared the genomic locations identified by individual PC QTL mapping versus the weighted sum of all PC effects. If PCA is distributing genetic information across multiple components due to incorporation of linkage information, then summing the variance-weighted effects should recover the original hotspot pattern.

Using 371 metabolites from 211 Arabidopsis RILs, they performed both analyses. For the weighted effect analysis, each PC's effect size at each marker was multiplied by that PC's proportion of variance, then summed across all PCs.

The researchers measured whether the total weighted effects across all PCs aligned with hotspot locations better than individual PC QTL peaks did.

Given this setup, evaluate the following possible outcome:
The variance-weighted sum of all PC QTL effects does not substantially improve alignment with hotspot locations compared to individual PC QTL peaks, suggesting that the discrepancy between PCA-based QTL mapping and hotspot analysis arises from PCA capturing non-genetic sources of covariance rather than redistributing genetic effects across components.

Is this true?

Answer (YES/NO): NO